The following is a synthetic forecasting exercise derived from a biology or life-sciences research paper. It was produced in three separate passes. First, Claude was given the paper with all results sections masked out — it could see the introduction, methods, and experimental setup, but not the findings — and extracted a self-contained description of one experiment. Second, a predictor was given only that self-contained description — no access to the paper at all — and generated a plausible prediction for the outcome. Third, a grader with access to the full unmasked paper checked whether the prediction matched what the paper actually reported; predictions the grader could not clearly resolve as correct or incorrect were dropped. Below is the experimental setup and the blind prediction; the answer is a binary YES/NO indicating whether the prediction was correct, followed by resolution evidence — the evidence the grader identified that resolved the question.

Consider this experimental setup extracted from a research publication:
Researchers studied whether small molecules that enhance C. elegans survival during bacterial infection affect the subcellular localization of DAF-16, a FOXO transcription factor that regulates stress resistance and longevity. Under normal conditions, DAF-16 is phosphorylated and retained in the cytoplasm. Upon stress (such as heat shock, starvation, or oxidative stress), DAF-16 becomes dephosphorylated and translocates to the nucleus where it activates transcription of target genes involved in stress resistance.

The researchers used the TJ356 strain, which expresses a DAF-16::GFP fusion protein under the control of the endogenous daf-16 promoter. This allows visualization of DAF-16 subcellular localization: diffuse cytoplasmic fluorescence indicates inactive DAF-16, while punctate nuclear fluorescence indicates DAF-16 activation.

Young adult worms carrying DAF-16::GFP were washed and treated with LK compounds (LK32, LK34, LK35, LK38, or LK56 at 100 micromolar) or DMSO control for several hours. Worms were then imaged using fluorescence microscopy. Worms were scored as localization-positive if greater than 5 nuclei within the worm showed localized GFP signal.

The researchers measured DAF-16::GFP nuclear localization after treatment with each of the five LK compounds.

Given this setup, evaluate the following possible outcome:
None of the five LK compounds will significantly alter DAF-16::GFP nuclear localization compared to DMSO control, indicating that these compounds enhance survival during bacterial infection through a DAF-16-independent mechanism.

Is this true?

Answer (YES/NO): YES